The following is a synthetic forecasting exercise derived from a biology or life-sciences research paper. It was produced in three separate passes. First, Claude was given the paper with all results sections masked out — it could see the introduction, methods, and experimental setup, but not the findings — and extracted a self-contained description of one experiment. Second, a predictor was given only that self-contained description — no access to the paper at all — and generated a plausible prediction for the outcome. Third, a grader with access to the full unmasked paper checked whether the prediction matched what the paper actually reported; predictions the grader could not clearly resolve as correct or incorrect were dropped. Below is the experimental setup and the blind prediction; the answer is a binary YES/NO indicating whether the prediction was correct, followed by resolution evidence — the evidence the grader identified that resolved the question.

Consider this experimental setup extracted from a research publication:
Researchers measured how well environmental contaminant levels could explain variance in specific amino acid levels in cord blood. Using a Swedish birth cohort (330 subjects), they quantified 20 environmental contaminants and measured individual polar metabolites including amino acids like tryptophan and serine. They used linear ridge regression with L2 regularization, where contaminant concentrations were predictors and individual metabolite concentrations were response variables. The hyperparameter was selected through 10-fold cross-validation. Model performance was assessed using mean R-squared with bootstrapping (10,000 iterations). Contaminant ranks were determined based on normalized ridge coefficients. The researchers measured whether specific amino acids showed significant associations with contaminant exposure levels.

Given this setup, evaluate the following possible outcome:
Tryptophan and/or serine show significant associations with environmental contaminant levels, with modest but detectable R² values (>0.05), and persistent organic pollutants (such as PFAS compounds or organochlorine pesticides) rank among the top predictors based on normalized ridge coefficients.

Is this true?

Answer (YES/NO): NO